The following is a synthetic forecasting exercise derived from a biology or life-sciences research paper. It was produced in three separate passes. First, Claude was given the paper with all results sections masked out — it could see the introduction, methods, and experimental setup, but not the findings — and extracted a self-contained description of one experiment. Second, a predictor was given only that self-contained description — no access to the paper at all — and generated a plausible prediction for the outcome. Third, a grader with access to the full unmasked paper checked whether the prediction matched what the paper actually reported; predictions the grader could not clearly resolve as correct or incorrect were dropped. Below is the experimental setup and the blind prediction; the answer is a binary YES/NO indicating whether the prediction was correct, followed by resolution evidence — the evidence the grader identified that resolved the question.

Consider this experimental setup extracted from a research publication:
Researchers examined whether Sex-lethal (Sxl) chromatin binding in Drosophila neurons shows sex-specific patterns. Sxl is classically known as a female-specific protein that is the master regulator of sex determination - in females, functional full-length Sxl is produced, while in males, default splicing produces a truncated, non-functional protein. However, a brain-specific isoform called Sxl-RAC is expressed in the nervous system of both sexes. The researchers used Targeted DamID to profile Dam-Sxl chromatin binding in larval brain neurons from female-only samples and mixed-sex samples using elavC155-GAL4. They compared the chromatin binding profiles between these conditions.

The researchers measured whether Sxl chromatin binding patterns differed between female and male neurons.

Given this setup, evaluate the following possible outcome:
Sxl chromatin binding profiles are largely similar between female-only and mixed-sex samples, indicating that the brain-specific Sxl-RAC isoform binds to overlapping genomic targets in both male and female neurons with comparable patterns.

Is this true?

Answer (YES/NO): YES